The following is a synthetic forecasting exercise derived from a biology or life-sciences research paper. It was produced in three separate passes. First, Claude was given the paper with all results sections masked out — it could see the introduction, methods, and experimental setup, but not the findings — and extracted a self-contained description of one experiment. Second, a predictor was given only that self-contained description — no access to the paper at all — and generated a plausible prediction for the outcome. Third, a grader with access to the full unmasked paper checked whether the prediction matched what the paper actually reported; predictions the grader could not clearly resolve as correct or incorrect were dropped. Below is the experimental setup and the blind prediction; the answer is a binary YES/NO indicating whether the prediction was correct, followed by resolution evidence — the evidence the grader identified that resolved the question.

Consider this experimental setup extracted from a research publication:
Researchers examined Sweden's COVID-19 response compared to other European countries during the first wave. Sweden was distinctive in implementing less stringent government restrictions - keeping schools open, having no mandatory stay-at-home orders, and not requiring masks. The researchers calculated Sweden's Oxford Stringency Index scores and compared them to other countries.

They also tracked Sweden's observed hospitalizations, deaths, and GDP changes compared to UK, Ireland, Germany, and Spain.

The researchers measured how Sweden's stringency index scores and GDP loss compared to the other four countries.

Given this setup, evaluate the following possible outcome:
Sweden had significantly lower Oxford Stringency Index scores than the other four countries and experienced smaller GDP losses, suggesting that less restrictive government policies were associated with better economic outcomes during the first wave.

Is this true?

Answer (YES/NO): NO